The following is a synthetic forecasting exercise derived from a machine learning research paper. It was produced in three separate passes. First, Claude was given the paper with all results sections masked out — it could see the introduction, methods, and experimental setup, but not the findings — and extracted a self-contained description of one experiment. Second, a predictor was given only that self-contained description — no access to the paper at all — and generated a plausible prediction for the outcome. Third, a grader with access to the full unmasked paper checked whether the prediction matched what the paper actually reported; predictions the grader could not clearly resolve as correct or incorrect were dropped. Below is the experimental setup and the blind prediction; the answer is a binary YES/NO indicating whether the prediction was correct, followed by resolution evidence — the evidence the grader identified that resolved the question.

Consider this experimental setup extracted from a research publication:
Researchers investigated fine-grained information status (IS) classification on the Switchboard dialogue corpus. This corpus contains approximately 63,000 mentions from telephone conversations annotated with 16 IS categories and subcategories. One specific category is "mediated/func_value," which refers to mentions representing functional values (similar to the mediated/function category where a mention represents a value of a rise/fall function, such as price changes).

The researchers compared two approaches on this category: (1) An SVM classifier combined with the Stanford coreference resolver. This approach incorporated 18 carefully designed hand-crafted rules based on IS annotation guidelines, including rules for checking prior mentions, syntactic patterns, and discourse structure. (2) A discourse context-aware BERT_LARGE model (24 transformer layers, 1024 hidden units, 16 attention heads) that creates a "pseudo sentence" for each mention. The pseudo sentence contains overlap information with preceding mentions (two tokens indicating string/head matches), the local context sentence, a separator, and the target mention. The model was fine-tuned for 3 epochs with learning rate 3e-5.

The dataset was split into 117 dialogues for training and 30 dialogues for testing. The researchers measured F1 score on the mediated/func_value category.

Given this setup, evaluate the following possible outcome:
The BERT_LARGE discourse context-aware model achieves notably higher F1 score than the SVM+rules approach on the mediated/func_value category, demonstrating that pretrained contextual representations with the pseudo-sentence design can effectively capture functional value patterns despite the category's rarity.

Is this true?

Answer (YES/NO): NO